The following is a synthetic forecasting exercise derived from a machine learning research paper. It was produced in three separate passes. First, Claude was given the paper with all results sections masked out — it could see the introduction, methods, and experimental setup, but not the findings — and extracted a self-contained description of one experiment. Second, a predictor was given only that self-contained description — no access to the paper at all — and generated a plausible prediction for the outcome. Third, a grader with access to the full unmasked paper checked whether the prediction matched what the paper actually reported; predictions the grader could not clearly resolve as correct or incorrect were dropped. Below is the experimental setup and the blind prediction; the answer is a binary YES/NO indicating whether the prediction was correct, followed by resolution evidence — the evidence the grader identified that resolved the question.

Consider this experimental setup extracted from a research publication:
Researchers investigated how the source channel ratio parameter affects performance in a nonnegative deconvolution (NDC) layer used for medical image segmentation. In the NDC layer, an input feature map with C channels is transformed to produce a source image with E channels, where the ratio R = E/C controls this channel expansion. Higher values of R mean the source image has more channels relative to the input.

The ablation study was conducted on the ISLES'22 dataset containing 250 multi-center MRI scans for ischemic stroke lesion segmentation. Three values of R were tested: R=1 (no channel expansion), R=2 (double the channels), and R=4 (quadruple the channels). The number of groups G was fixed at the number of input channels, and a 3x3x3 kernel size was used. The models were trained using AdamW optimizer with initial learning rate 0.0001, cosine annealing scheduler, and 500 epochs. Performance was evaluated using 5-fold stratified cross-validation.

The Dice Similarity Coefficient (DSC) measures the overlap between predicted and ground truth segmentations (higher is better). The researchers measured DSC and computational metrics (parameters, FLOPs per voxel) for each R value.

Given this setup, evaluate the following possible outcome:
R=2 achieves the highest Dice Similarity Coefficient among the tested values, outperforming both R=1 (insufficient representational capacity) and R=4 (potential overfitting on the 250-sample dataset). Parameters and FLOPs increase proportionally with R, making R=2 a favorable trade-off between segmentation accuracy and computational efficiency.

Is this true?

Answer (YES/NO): NO